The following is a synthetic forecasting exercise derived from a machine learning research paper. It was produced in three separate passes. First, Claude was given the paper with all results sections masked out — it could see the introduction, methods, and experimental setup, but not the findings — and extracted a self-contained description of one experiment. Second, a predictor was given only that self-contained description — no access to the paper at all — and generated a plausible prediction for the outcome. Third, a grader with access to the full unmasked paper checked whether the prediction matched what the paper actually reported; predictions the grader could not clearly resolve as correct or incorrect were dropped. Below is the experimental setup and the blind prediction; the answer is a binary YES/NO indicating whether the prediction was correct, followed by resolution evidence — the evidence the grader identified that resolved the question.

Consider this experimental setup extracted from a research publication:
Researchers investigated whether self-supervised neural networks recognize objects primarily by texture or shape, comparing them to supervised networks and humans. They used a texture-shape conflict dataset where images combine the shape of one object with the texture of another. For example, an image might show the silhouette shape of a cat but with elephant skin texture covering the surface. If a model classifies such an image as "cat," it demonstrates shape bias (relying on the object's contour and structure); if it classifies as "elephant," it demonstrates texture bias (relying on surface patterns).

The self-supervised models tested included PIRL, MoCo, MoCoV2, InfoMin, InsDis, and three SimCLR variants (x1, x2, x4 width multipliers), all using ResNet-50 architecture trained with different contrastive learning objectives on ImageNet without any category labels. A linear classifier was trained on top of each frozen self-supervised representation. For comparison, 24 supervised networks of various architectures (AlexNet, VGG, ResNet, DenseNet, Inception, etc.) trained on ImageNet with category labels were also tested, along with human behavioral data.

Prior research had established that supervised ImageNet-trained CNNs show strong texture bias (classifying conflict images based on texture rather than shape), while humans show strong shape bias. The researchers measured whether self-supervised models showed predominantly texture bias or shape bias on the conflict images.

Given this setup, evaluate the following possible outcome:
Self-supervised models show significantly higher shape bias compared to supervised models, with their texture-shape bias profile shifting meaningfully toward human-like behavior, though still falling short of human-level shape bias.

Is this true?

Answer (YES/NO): NO